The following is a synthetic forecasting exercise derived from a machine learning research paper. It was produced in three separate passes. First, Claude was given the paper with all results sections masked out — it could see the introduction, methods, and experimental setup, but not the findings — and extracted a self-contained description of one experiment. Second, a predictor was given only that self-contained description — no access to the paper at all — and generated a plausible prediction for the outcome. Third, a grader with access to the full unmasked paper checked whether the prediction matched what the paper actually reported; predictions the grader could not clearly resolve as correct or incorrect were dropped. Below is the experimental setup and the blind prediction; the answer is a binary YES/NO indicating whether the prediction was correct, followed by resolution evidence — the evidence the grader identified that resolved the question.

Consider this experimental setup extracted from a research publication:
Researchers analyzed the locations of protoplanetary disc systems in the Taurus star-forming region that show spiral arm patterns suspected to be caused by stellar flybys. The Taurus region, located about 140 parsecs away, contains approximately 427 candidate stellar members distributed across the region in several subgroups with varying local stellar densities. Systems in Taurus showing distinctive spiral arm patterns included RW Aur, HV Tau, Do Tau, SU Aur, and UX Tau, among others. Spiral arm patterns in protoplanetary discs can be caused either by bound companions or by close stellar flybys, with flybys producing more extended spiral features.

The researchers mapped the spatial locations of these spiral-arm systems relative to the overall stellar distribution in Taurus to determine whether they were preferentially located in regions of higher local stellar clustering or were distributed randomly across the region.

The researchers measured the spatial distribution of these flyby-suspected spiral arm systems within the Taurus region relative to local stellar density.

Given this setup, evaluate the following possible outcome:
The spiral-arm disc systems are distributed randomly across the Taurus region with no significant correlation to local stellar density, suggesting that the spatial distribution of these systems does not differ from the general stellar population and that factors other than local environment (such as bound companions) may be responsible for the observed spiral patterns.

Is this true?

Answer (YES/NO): NO